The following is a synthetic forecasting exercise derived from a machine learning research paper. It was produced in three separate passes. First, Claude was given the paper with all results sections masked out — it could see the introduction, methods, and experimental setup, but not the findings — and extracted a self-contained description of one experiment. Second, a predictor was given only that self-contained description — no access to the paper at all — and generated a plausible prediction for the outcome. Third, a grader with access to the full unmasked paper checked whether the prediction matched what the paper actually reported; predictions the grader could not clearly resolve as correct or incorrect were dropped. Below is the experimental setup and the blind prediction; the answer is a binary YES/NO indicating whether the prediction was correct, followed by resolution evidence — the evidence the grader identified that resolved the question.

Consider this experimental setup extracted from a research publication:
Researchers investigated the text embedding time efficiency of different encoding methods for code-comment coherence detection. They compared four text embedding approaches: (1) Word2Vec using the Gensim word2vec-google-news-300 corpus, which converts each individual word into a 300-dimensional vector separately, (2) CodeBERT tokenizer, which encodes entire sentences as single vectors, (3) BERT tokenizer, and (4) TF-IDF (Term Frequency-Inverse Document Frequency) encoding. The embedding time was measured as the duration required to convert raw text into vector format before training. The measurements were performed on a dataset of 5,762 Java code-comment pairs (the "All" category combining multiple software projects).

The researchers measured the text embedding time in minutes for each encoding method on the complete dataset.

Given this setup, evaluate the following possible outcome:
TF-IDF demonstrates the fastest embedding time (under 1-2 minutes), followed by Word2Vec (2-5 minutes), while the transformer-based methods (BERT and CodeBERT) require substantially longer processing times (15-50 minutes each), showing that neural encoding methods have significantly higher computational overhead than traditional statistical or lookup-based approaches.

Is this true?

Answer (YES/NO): NO